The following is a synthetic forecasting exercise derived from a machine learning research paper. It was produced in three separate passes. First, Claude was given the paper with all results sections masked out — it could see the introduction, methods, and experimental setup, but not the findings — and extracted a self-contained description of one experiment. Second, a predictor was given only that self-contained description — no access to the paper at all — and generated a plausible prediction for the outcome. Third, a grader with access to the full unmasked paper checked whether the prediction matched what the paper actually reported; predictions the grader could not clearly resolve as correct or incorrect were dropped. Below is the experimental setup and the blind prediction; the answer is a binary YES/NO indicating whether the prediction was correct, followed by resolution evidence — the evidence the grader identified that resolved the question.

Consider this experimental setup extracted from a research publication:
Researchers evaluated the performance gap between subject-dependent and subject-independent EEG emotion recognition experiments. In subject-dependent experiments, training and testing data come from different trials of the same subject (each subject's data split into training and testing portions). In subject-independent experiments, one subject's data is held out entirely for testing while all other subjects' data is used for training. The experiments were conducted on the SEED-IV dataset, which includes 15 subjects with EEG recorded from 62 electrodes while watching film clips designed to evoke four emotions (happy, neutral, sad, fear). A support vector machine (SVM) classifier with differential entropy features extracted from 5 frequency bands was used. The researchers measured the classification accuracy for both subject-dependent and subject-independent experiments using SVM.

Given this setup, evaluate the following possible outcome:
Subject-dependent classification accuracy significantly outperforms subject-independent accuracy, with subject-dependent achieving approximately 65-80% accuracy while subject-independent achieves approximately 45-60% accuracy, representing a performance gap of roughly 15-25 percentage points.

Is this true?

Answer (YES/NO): NO